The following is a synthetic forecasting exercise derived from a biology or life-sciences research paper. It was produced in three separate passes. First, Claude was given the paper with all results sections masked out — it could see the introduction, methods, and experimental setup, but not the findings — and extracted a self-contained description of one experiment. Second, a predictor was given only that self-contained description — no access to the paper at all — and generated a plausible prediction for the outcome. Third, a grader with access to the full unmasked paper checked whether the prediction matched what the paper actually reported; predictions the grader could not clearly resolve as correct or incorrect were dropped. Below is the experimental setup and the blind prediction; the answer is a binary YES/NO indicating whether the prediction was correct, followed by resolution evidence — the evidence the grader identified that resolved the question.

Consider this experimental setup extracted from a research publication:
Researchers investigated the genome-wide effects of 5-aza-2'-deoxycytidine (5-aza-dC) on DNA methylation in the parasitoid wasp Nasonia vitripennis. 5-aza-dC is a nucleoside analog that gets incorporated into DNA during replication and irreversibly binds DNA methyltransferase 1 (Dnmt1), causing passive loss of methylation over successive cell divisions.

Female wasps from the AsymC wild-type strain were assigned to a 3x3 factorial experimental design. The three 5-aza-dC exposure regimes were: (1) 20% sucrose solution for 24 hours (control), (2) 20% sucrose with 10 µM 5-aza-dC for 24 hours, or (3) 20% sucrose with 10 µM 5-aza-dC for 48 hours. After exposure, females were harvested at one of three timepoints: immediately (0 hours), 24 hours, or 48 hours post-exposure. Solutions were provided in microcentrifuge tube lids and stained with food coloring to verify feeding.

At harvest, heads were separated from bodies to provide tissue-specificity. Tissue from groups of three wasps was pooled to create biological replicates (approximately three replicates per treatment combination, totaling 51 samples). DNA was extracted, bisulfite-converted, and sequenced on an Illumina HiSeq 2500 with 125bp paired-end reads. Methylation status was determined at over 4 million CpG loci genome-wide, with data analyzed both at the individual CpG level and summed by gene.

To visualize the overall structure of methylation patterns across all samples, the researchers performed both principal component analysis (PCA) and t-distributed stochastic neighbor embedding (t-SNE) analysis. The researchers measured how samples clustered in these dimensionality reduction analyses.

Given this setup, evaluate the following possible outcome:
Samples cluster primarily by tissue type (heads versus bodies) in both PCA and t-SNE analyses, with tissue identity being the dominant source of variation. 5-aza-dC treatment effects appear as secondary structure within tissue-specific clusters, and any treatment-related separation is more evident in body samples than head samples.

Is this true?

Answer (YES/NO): NO